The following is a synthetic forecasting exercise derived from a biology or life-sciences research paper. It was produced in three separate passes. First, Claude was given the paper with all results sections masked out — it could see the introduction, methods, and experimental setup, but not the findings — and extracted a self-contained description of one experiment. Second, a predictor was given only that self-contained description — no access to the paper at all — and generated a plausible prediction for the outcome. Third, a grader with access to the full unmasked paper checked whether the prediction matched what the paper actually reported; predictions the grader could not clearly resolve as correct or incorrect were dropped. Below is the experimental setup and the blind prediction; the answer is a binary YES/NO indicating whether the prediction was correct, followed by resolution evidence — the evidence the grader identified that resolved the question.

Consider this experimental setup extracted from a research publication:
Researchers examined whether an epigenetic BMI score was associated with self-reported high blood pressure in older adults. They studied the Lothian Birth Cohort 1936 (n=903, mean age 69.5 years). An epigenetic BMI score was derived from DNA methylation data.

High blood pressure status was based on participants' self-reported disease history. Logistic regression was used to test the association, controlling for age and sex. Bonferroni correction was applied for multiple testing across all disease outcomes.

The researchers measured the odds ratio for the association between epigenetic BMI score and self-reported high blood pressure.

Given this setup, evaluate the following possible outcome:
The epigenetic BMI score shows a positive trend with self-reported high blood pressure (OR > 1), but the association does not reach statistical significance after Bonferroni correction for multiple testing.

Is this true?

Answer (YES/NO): NO